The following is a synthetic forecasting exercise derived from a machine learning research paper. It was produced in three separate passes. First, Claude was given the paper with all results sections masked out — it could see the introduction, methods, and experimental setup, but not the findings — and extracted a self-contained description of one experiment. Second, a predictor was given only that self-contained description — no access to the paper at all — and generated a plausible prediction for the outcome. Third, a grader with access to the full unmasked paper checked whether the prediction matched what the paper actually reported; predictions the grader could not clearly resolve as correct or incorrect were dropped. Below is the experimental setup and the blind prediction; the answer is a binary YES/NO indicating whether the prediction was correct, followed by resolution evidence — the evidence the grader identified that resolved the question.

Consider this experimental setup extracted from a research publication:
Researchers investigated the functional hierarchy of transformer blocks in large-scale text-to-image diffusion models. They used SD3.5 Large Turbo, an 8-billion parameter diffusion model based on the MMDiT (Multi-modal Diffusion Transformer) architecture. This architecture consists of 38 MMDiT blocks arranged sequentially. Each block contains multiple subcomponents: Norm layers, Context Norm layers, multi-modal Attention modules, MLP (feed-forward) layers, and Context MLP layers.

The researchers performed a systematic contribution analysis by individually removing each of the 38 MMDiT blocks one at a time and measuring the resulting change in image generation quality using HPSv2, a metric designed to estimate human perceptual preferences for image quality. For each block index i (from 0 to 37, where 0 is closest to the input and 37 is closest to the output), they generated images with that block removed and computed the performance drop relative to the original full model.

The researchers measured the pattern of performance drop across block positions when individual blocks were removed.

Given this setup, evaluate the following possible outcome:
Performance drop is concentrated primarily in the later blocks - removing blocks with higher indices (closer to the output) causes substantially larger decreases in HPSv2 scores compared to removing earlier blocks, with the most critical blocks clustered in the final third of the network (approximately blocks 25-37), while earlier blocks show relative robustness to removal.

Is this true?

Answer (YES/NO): NO